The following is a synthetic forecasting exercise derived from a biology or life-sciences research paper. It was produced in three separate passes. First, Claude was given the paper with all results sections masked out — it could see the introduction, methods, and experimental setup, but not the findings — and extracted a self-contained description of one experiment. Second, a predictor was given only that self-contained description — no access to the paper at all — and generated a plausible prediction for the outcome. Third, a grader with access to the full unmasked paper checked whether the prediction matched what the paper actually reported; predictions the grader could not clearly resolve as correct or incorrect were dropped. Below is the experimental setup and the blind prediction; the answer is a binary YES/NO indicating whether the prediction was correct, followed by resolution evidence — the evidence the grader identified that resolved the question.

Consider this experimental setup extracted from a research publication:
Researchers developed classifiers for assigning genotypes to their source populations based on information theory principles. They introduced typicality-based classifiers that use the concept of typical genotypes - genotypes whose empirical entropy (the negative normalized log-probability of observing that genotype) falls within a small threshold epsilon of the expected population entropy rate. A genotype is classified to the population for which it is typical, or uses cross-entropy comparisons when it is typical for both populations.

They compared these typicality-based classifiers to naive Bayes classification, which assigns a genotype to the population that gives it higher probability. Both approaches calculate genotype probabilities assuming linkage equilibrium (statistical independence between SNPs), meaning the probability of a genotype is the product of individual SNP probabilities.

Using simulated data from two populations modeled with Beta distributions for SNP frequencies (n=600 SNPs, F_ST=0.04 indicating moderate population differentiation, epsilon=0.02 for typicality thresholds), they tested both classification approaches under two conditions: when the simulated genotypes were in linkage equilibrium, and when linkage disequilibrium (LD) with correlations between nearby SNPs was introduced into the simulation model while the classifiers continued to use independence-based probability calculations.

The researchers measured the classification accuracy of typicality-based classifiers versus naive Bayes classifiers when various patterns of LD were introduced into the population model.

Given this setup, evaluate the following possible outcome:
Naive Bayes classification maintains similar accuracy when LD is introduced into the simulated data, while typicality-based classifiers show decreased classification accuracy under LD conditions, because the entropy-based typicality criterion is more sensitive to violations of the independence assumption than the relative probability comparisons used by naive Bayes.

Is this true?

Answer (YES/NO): YES